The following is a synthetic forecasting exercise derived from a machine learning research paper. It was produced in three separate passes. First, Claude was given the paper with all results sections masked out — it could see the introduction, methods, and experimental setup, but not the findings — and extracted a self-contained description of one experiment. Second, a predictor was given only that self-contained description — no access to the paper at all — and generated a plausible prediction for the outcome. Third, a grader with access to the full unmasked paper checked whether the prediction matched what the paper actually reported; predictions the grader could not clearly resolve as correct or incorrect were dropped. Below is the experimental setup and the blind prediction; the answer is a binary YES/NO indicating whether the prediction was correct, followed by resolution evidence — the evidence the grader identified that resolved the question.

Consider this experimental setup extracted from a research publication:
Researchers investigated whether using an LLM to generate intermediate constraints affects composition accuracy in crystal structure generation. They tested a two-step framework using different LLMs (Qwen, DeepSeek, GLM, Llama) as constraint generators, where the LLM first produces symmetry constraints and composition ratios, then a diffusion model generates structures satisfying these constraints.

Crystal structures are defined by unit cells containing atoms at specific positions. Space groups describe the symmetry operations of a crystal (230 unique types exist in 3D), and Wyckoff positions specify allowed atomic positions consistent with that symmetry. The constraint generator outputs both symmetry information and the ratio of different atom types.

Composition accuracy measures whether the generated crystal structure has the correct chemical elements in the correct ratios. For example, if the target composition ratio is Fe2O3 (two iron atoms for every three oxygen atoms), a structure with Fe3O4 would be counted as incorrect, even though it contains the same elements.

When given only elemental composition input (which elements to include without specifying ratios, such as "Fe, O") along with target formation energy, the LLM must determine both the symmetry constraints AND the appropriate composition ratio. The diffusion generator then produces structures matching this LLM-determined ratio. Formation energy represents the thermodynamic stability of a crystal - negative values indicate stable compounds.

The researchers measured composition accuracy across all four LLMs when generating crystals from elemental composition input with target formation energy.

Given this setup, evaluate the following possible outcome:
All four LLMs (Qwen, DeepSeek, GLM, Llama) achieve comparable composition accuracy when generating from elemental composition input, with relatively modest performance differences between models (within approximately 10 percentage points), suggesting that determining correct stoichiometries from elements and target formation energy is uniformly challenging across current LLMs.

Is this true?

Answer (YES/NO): NO